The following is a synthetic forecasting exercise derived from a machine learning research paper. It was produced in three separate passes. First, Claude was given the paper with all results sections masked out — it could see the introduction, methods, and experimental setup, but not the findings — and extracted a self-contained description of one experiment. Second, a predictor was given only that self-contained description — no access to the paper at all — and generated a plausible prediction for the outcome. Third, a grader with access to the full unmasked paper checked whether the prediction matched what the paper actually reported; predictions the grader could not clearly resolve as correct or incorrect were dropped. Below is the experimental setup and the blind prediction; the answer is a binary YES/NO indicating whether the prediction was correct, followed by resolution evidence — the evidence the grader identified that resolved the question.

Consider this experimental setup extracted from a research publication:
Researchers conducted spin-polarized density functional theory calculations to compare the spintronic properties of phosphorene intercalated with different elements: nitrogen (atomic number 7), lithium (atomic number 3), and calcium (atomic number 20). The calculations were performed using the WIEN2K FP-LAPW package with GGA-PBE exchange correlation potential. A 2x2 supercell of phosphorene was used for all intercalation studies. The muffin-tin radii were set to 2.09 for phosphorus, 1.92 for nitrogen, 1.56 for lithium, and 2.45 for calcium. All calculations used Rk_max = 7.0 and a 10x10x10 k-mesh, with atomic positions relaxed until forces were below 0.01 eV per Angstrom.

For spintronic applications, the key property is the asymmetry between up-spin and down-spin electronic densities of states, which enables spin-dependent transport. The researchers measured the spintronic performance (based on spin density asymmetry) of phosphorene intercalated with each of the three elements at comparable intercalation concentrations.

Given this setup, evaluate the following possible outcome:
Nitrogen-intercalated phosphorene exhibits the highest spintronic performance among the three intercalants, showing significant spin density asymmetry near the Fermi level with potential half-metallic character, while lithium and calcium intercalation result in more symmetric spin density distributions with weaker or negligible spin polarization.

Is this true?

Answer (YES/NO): NO